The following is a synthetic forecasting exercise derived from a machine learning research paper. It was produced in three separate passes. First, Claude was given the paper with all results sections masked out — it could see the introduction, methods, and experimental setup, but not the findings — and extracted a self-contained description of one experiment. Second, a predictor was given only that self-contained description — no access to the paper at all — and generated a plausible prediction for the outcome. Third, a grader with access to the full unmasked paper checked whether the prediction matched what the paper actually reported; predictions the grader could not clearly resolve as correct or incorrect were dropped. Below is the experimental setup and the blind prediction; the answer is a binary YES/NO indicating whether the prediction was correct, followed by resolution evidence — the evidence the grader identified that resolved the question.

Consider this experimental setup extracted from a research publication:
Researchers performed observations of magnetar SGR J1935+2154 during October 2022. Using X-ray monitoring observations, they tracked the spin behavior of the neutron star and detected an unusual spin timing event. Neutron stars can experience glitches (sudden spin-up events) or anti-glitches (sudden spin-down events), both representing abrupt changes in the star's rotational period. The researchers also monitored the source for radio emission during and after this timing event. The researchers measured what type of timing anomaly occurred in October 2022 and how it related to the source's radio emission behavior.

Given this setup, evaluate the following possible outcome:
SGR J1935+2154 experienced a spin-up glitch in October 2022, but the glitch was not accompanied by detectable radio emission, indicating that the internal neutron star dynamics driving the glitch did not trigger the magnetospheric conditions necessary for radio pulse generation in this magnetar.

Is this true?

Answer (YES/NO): NO